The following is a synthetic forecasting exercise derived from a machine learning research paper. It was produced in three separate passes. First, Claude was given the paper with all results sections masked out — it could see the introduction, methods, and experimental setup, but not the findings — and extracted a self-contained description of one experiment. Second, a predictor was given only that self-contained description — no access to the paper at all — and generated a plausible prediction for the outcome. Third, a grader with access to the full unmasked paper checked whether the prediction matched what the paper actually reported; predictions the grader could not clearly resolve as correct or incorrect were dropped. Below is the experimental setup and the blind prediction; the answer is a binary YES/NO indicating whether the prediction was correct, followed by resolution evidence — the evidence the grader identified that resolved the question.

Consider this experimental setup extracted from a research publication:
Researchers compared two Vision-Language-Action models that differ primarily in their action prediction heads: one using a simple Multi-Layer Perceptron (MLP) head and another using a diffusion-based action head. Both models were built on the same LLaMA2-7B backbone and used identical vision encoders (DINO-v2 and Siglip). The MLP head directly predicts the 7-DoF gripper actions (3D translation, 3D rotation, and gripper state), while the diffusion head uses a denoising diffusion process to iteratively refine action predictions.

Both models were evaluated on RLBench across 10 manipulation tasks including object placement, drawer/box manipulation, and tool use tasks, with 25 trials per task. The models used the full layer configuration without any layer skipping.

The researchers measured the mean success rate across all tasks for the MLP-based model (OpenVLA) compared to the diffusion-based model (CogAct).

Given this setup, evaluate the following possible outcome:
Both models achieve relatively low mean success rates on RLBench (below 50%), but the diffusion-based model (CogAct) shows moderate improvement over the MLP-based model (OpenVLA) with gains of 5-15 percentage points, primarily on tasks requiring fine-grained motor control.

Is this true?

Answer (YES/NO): NO